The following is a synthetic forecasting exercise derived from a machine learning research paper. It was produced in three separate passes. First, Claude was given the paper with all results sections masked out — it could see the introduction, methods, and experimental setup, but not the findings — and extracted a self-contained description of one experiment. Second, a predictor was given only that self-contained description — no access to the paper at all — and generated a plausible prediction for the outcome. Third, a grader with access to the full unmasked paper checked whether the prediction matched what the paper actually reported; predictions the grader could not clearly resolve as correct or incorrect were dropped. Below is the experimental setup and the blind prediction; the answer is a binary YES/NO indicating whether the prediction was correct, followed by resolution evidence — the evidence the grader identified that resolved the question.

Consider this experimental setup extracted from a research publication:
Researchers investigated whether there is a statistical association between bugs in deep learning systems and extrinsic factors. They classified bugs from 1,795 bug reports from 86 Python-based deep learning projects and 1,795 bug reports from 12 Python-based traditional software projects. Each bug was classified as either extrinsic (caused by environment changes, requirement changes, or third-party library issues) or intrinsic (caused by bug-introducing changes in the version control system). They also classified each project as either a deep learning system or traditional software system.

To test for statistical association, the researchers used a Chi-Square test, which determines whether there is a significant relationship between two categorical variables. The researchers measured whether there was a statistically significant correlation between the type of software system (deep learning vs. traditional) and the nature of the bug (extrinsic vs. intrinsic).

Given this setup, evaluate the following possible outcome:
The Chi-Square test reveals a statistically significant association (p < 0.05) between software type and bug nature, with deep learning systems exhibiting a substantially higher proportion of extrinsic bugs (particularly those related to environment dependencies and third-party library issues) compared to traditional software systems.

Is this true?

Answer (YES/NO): YES